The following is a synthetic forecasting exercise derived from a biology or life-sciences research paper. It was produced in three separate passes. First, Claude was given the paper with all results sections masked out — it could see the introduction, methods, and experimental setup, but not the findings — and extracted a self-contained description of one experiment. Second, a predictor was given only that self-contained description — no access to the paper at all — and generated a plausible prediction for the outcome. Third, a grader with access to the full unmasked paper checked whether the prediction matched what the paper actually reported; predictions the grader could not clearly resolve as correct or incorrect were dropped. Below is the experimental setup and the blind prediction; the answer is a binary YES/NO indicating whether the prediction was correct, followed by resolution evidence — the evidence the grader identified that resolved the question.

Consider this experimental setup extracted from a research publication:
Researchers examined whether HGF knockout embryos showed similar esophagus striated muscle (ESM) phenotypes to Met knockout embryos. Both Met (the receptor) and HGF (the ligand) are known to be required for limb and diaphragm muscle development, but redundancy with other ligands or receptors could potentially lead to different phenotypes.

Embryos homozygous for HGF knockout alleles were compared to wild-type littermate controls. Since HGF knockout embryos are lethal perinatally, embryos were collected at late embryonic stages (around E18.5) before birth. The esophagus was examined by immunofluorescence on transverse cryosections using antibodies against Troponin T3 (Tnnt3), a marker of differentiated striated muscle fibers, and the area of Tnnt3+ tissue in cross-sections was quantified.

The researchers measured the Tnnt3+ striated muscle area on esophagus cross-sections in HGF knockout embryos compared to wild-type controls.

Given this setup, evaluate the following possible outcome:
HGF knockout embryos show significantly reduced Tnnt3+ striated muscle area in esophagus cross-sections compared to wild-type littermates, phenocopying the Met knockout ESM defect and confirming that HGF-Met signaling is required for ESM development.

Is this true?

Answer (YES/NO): YES